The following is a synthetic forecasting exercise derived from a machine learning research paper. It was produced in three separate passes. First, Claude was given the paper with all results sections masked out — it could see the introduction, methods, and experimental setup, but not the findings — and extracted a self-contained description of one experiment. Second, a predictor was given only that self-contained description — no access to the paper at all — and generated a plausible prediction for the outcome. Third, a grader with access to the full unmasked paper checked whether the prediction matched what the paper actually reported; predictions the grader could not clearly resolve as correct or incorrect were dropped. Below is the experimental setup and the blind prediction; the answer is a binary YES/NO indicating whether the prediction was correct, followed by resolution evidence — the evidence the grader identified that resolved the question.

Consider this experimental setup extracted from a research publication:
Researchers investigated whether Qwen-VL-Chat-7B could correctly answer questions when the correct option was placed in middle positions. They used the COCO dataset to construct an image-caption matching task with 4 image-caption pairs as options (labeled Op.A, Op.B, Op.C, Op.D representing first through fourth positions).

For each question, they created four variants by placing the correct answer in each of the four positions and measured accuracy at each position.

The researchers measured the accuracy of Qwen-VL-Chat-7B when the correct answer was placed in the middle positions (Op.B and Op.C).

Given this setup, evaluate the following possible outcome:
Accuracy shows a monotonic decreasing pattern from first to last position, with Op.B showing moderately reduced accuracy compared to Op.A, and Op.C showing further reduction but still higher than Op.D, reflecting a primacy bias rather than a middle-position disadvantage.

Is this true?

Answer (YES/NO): NO